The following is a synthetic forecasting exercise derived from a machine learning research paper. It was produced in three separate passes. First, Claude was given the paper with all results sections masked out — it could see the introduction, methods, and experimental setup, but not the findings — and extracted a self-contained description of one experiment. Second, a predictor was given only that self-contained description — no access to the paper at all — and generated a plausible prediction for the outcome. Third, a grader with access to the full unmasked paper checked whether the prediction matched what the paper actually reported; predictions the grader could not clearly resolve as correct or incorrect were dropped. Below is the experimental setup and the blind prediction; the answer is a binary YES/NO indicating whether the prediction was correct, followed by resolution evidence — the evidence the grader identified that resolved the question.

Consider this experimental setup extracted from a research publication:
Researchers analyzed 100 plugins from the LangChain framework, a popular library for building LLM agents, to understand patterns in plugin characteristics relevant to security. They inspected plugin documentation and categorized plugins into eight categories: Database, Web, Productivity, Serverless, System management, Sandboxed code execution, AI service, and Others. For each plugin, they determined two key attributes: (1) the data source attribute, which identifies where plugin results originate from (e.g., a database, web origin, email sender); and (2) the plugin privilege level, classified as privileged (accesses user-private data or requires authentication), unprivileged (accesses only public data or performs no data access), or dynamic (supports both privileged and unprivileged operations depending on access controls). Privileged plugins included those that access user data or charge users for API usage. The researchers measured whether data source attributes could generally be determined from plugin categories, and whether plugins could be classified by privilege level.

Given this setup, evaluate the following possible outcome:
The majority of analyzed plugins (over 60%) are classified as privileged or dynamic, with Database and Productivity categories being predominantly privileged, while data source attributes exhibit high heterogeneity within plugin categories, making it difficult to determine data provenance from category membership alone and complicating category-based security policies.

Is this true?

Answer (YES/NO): NO